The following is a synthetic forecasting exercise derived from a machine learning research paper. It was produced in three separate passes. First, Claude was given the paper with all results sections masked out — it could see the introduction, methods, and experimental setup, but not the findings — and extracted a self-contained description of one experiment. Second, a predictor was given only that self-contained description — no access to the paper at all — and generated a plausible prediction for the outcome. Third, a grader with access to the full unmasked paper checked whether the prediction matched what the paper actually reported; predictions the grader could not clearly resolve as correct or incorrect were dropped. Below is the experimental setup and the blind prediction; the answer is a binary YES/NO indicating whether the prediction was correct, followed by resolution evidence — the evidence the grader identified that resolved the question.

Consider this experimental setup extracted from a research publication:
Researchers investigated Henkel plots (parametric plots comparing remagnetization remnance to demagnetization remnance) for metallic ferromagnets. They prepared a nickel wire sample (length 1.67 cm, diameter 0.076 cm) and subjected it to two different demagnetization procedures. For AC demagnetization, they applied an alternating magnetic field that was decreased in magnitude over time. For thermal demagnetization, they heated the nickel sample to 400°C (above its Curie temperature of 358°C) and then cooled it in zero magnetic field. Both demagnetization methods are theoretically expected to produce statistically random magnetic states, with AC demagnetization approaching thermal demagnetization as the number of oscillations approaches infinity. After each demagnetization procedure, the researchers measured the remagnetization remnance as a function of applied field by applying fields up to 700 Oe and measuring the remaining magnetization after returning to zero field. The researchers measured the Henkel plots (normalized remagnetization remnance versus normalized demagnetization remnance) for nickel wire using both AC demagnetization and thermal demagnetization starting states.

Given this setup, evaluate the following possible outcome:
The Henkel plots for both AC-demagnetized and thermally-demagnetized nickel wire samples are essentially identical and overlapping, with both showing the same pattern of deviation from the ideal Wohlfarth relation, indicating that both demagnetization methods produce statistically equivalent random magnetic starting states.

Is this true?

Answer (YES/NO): NO